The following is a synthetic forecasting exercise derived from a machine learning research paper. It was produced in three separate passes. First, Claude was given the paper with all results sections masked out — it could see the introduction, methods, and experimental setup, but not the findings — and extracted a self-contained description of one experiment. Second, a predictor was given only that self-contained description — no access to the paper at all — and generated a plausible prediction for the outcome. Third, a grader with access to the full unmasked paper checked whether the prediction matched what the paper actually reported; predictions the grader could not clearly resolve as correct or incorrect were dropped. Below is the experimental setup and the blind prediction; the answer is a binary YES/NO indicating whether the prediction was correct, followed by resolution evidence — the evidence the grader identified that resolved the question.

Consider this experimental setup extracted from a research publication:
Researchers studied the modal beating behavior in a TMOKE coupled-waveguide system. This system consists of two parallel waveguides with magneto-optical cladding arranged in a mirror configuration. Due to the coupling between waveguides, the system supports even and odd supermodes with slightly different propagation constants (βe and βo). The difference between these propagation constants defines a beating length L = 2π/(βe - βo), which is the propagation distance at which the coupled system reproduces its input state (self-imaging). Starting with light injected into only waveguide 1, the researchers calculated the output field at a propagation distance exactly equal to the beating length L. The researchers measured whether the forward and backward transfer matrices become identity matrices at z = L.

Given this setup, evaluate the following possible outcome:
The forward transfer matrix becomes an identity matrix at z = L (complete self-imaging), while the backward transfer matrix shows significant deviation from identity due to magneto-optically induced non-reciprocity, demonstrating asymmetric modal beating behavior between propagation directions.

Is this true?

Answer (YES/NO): NO